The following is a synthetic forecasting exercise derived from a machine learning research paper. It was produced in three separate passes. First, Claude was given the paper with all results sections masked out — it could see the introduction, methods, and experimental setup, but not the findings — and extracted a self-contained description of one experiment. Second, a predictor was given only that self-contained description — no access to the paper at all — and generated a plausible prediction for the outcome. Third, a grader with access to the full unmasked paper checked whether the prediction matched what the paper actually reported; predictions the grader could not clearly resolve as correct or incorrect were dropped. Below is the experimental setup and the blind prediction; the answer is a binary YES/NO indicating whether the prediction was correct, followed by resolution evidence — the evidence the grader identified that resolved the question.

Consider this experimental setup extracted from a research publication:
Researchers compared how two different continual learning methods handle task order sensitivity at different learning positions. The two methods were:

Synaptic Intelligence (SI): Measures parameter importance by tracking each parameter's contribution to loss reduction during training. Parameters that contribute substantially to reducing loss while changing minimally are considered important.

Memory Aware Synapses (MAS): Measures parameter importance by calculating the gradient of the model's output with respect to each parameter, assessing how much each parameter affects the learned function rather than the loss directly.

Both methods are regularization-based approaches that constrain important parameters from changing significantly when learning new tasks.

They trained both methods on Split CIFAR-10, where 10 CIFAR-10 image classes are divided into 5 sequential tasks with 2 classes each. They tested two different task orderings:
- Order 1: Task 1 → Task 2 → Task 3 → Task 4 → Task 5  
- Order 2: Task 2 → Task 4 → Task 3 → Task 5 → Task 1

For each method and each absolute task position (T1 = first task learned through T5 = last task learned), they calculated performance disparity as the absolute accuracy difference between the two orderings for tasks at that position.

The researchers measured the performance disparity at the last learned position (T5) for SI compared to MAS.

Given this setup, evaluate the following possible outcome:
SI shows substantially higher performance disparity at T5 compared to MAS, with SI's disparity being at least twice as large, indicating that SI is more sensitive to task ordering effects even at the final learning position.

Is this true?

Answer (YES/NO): YES